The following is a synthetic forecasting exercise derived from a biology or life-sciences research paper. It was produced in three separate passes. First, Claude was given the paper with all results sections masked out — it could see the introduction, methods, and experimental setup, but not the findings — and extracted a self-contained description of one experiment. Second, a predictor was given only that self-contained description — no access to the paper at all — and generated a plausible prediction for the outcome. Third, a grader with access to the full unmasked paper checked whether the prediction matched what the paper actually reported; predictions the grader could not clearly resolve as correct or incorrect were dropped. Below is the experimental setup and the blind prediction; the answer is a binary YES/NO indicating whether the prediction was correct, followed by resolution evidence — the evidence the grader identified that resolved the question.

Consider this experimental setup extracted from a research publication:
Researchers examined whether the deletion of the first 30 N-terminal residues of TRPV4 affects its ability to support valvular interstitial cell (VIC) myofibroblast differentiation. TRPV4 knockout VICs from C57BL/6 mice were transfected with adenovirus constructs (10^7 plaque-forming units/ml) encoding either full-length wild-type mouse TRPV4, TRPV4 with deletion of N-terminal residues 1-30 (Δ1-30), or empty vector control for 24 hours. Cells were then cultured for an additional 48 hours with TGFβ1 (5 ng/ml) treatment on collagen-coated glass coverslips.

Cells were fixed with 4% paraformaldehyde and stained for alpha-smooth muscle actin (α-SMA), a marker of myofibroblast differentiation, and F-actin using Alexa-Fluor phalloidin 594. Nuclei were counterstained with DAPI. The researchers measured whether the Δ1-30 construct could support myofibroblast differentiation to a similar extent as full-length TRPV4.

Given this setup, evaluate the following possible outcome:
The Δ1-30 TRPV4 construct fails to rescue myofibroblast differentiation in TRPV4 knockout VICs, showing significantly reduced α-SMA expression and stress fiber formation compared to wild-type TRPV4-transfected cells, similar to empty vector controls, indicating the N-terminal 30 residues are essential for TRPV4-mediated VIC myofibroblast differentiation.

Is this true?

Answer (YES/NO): NO